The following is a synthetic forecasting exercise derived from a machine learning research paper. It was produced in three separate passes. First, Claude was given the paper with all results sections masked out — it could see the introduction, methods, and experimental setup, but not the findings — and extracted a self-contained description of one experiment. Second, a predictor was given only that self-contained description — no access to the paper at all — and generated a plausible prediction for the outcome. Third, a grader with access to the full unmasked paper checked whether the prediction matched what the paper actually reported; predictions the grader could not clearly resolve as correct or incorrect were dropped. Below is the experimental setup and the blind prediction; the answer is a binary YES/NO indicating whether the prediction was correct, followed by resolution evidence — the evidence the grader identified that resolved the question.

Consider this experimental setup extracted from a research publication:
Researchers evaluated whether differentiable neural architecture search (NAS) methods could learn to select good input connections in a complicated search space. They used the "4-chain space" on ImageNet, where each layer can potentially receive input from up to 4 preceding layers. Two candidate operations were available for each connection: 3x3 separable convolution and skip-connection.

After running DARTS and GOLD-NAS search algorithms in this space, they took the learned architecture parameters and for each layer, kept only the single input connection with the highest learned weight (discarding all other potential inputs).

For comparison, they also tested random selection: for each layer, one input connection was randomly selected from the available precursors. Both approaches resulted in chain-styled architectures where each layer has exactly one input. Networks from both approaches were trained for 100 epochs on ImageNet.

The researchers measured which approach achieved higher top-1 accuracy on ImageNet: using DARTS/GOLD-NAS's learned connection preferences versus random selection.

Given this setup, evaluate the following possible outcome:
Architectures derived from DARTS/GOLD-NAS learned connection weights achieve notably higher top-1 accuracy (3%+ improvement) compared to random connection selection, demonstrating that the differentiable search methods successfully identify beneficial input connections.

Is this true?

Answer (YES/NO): NO